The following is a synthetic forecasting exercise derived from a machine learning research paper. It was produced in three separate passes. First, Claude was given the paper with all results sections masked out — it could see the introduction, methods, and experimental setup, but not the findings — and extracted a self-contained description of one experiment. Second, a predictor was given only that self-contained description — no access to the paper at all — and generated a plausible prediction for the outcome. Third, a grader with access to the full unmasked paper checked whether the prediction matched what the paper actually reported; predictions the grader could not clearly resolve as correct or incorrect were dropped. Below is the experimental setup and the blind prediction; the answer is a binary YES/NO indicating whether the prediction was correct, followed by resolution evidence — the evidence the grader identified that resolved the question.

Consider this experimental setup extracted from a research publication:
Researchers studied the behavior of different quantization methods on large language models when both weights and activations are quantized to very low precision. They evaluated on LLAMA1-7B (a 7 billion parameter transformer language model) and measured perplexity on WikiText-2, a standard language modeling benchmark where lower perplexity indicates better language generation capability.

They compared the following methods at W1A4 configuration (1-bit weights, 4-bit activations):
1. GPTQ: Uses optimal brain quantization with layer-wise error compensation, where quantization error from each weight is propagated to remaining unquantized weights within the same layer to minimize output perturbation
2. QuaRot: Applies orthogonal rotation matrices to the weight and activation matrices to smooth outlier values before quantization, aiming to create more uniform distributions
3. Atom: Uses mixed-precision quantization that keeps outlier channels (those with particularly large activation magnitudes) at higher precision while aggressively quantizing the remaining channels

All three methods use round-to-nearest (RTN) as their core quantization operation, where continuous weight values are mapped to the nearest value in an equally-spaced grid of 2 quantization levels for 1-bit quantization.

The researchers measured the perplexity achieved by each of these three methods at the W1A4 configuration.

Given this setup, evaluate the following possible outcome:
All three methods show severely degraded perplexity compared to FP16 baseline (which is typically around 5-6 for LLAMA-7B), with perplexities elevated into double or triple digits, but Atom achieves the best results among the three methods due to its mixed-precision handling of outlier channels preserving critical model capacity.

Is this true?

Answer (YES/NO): NO